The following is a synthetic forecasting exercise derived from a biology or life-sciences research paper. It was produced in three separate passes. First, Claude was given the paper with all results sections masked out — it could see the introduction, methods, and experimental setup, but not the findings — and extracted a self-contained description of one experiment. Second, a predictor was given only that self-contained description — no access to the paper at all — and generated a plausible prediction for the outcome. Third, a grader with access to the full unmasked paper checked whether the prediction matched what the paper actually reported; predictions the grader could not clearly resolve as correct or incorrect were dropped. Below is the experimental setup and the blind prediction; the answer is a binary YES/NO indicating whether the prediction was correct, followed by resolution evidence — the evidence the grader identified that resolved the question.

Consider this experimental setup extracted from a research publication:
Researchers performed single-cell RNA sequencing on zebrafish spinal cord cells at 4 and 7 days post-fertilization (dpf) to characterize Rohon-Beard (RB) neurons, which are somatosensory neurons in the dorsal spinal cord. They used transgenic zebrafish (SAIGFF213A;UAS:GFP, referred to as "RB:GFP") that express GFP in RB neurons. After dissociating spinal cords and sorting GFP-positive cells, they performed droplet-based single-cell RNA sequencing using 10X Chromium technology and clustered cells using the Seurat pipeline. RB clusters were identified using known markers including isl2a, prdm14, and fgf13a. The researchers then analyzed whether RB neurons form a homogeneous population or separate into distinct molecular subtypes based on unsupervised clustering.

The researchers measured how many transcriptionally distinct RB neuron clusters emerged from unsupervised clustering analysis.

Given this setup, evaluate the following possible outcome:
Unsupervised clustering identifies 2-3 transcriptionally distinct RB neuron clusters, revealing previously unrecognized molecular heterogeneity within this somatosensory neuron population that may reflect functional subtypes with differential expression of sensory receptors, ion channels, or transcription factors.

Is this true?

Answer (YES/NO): YES